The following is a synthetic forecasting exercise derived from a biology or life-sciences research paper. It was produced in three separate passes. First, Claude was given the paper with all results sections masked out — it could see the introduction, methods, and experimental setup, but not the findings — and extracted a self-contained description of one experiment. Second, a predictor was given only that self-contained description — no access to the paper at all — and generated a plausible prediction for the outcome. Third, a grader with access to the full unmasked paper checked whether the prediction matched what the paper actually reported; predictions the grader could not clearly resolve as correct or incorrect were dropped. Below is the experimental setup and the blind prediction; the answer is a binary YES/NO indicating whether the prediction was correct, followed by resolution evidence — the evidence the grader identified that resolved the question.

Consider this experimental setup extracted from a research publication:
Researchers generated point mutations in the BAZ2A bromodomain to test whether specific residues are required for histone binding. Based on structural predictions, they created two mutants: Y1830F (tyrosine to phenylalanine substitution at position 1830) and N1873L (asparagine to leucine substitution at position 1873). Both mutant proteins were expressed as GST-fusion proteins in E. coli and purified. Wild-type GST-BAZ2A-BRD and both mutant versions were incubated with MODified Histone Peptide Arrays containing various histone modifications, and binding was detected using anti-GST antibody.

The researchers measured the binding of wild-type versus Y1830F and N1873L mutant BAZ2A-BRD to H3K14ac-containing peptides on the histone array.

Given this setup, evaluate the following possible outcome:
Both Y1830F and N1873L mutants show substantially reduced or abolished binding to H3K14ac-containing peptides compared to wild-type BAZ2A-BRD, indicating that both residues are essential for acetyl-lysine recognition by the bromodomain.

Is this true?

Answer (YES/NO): YES